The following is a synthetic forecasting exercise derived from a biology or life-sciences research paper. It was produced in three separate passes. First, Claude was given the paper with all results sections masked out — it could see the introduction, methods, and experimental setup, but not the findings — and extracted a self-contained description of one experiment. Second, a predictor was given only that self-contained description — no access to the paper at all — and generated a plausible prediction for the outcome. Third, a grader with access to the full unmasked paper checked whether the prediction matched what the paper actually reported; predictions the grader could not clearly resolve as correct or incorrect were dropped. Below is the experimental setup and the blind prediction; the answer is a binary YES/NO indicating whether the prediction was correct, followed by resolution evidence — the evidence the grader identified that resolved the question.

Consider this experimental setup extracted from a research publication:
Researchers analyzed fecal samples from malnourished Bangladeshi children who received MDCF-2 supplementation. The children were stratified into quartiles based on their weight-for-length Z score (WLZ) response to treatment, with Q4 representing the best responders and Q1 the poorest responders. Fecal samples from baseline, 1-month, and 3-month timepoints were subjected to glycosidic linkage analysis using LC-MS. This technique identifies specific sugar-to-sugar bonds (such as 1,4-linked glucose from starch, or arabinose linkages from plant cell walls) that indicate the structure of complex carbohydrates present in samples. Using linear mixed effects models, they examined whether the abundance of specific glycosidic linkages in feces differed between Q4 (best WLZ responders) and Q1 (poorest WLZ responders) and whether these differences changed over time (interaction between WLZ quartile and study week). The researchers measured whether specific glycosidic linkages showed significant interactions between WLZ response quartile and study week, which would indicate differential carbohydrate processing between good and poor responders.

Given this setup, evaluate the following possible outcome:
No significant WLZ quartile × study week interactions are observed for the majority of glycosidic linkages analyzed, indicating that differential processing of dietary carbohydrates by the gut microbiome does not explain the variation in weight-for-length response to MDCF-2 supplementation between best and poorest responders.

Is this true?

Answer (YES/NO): NO